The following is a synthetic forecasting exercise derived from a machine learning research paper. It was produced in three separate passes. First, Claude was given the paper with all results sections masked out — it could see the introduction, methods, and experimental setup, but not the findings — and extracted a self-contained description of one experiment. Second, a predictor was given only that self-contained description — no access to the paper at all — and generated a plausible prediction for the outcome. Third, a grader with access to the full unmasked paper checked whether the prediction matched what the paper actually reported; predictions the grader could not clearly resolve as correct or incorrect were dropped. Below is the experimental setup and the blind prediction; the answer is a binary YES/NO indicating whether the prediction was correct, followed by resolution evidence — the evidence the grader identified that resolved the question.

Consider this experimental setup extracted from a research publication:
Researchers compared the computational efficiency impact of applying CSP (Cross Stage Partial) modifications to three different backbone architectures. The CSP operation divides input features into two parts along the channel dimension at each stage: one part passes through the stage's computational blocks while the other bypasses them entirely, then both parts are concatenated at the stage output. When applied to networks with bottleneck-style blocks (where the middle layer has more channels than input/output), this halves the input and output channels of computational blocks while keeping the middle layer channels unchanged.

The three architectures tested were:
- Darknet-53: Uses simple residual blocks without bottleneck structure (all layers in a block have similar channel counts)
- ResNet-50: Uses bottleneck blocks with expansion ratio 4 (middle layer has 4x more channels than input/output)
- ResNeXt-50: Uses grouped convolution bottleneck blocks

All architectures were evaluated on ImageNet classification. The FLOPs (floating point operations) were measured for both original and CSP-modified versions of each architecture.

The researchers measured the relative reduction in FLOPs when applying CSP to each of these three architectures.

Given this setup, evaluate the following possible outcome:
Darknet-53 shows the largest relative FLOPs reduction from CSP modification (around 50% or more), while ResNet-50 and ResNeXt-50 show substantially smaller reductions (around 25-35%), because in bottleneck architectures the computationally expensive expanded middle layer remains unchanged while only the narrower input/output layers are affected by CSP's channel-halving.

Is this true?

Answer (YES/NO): NO